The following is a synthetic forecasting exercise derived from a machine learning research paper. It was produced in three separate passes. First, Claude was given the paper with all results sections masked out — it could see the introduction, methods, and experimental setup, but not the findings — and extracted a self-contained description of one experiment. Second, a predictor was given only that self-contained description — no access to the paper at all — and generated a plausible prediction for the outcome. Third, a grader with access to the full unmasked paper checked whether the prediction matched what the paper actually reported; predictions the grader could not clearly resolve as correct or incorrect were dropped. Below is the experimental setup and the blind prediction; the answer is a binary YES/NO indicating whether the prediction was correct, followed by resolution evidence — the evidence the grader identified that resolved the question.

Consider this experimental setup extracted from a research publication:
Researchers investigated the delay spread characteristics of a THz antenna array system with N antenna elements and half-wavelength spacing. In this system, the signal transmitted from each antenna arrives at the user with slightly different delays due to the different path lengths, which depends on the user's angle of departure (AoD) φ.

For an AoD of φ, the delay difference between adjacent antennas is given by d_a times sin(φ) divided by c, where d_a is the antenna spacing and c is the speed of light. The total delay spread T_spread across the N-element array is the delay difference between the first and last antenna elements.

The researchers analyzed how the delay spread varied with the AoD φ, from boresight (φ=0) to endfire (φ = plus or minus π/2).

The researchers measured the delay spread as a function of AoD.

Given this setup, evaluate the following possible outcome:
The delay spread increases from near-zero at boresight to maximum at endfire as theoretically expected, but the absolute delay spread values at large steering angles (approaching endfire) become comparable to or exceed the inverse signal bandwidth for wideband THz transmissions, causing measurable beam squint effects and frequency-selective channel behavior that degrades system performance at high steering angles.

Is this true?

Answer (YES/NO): YES